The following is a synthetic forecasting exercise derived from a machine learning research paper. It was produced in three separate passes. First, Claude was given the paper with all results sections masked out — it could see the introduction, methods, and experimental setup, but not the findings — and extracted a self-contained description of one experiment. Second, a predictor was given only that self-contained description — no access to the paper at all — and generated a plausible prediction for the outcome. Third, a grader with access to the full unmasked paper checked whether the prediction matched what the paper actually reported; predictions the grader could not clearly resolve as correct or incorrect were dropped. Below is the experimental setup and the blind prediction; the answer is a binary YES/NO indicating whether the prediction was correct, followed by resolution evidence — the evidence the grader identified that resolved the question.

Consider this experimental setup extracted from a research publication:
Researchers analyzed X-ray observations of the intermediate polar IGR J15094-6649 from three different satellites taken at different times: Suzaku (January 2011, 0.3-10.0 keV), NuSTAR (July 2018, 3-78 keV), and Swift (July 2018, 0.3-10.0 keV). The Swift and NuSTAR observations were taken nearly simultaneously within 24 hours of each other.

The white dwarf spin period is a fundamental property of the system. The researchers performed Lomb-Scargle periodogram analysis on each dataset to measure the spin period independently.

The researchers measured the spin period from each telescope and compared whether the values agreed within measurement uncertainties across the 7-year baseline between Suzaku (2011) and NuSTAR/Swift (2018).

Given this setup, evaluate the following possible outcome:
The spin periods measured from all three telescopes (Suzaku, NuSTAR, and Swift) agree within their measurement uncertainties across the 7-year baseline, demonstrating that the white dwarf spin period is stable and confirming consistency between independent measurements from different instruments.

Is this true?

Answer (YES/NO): YES